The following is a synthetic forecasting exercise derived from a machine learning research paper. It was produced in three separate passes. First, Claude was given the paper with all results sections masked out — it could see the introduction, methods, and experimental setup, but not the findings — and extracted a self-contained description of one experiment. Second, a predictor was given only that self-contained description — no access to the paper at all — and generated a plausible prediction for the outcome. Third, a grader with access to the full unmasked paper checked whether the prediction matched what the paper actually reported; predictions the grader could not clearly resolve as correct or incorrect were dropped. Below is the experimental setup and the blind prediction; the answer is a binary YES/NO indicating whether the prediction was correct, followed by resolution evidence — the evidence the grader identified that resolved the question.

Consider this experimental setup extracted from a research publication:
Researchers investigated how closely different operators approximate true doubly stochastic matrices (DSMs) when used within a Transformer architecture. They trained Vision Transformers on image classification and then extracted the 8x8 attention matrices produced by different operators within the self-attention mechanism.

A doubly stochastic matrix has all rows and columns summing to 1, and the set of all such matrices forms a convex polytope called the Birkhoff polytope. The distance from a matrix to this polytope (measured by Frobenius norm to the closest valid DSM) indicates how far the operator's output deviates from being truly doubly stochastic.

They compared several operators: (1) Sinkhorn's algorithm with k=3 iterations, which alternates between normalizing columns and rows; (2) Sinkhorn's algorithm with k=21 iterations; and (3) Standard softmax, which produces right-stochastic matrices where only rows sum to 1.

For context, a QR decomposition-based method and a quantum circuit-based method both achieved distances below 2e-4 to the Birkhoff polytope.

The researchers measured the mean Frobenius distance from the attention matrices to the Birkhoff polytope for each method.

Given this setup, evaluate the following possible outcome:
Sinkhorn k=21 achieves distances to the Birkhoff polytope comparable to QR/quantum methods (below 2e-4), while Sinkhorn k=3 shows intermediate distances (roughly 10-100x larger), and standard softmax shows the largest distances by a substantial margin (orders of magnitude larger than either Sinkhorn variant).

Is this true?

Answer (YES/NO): NO